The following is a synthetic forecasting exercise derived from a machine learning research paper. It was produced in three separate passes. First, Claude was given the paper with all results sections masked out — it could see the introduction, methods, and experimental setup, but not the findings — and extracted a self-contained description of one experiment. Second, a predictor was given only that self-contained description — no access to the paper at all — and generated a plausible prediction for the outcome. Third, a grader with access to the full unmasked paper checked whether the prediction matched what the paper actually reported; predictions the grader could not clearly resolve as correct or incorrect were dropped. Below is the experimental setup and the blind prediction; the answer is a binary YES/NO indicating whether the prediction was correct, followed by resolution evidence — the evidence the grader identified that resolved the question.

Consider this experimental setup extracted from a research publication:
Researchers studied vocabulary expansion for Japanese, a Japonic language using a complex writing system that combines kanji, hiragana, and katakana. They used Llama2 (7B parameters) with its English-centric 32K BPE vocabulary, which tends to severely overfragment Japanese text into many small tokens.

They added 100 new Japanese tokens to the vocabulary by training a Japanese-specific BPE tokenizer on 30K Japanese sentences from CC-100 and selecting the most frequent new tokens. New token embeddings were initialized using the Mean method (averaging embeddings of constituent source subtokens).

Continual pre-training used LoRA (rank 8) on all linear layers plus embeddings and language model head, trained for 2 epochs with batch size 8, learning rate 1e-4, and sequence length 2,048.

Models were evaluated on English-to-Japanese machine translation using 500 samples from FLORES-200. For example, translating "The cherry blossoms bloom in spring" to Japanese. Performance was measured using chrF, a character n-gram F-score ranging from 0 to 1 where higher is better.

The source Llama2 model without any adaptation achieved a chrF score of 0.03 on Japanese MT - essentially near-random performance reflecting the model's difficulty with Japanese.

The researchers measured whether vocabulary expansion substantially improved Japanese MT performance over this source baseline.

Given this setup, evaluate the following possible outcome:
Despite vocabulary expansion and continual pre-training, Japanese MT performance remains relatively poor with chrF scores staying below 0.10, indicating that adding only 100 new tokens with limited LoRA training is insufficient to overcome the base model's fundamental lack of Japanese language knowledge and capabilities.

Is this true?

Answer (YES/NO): NO